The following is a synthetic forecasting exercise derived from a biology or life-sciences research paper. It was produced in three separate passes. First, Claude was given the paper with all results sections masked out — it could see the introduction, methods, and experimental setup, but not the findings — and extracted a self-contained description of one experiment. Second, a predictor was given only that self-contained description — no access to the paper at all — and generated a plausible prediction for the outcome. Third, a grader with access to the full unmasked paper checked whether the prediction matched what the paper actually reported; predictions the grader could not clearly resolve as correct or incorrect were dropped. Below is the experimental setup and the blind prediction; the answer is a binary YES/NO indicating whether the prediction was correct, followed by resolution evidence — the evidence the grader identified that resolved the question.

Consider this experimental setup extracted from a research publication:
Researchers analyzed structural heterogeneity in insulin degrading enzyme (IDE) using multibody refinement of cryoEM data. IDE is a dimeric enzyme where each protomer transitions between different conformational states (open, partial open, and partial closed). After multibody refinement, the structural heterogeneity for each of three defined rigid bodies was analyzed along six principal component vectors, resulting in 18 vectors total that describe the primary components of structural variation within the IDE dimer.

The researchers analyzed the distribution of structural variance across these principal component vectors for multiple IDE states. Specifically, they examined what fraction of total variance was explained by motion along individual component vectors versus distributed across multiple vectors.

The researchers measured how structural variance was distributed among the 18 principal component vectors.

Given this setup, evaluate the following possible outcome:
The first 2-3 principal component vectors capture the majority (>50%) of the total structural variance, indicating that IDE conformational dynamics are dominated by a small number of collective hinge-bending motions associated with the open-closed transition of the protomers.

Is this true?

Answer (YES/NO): NO